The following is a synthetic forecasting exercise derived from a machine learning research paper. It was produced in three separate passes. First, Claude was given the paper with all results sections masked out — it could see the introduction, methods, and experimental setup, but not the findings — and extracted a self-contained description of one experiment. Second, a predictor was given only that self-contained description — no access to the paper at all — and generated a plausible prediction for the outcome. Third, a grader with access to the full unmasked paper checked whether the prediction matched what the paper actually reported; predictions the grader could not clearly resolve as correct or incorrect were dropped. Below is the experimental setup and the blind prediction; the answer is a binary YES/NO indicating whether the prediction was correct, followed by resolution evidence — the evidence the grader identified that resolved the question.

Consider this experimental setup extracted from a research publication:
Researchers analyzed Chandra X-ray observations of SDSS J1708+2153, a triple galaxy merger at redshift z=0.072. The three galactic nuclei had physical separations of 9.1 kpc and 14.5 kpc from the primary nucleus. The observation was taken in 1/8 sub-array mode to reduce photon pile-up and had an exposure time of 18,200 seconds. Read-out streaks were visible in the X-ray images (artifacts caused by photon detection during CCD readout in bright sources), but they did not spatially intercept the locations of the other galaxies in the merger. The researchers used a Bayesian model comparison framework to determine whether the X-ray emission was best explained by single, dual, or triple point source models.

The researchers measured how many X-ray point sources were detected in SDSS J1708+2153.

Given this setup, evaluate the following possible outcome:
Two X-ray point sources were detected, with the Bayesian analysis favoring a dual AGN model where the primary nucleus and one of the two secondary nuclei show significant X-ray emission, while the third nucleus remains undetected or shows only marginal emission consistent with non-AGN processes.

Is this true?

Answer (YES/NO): YES